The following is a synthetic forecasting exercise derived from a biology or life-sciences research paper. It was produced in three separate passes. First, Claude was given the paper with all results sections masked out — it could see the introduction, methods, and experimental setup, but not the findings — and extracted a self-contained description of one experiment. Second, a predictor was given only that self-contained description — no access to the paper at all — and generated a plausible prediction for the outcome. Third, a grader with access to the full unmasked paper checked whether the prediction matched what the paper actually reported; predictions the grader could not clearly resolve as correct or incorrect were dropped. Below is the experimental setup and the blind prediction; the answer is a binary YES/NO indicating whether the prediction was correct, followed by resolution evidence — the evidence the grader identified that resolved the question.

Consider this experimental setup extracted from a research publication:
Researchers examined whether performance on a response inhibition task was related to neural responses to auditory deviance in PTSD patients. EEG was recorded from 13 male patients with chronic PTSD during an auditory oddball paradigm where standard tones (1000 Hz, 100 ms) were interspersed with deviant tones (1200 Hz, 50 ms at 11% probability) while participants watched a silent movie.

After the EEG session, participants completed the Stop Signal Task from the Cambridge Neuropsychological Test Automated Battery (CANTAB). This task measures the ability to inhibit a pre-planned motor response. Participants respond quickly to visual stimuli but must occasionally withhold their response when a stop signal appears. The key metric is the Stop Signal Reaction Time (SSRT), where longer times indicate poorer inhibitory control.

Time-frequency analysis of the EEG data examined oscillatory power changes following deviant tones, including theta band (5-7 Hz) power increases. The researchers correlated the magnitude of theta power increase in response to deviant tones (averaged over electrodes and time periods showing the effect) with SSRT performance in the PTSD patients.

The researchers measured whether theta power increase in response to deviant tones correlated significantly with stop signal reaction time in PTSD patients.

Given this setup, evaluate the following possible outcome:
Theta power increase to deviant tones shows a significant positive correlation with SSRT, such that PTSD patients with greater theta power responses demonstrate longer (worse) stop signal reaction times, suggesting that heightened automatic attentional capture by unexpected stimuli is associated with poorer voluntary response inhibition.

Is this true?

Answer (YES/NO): NO